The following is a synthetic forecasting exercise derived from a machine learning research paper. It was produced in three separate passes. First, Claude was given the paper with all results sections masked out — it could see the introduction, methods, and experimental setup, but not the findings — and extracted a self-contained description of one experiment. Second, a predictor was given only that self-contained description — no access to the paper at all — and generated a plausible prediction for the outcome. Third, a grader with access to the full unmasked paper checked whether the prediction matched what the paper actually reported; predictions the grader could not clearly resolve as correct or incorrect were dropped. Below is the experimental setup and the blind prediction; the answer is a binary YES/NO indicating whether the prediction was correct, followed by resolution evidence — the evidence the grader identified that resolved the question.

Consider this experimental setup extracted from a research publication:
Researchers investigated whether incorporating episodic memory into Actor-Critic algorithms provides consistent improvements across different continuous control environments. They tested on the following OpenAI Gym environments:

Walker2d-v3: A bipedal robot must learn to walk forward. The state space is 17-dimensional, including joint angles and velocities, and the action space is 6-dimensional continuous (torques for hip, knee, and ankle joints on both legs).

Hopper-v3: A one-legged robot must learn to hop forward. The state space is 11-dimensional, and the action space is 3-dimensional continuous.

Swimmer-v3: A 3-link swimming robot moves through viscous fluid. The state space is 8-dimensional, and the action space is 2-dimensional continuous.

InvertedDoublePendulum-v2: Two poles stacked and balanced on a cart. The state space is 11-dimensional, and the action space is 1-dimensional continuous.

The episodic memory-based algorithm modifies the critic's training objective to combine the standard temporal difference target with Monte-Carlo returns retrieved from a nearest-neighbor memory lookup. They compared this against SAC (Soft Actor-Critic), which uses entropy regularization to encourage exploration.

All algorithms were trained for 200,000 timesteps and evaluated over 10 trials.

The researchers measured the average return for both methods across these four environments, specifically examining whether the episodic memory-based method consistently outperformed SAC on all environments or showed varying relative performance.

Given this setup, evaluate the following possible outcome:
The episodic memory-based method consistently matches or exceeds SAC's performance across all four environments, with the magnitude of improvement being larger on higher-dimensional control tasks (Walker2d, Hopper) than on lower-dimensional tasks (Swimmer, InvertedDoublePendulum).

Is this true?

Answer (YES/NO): NO